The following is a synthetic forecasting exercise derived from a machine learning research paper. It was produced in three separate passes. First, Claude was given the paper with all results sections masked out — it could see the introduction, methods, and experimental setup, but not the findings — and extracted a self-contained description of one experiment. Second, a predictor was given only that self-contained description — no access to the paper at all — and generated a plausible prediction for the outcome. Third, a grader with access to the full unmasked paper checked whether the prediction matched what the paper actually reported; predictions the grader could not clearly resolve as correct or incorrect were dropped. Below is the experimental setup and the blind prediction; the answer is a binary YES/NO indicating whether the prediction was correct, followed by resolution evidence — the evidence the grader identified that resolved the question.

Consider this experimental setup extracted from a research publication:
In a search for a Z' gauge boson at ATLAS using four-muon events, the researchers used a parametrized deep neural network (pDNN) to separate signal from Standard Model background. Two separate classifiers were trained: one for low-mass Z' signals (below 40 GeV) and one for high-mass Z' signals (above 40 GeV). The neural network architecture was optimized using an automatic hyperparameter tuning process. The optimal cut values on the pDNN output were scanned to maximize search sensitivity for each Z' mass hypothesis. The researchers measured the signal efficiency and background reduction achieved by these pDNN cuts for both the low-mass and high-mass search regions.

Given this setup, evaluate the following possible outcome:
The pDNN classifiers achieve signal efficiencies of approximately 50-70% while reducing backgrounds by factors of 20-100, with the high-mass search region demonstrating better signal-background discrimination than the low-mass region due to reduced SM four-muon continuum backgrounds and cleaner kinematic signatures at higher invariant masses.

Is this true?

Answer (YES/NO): NO